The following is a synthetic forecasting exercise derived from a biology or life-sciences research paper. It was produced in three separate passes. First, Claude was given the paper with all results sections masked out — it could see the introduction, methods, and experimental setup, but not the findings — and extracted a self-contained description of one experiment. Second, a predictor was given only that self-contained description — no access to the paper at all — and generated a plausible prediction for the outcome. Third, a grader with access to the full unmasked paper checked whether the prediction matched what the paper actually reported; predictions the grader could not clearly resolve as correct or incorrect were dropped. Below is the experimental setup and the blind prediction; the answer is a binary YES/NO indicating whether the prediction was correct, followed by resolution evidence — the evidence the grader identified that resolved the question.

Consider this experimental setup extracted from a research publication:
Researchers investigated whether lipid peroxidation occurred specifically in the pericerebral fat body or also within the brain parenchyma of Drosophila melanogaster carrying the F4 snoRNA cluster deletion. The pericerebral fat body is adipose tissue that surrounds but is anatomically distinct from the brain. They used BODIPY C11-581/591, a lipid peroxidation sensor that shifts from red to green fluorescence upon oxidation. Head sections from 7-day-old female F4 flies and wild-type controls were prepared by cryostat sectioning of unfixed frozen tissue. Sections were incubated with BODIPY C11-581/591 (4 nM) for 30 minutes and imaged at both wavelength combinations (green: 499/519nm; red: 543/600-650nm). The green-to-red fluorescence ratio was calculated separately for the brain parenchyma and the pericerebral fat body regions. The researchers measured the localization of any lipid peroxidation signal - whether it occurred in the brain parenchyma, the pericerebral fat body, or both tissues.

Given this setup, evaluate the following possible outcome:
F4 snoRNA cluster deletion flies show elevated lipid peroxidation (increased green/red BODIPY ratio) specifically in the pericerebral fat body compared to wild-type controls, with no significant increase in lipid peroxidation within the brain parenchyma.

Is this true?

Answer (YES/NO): YES